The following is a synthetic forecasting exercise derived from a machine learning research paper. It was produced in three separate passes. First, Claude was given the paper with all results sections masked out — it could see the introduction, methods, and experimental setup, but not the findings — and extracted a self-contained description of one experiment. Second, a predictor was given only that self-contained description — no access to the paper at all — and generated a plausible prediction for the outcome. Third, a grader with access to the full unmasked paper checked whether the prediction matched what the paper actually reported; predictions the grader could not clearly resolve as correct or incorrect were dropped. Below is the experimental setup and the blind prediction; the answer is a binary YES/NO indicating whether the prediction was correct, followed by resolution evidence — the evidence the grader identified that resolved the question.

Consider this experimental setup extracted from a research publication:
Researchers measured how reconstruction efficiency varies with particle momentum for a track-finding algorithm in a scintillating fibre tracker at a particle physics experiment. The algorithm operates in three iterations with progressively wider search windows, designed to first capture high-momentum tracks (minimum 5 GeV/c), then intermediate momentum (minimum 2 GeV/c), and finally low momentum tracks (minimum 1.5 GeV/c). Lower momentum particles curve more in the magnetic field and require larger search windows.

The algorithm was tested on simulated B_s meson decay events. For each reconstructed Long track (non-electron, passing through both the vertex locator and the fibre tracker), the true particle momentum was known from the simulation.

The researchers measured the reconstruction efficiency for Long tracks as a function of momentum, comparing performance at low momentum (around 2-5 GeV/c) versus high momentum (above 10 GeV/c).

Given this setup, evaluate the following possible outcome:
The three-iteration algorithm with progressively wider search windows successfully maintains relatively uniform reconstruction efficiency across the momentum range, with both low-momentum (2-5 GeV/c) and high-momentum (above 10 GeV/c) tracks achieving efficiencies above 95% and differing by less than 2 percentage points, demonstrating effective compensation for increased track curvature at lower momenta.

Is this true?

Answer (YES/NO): NO